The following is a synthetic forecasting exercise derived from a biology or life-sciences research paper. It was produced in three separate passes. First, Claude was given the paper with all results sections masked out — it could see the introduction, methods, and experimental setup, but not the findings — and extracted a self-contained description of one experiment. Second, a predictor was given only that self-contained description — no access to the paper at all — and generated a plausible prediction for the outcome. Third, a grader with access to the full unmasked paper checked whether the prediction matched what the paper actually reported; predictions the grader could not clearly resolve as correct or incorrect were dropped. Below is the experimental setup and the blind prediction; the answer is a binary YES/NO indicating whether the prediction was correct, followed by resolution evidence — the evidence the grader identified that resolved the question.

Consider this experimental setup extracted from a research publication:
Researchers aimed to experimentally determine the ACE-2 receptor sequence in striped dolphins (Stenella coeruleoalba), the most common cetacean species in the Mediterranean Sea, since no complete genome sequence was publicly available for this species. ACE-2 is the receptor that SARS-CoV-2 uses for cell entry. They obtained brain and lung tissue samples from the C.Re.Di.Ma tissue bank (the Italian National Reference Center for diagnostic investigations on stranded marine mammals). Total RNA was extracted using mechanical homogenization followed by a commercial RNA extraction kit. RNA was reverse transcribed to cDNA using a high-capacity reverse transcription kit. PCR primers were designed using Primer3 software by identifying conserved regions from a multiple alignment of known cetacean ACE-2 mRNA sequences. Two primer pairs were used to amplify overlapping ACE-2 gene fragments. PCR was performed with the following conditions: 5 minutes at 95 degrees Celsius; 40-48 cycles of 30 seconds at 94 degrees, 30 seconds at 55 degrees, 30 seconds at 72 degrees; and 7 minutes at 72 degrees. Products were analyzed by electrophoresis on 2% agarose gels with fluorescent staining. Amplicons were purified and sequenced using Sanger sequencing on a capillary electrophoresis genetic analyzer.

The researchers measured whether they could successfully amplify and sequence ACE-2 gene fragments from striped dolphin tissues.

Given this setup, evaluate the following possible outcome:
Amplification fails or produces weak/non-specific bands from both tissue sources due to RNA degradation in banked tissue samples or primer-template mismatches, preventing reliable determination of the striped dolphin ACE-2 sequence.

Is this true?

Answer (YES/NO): NO